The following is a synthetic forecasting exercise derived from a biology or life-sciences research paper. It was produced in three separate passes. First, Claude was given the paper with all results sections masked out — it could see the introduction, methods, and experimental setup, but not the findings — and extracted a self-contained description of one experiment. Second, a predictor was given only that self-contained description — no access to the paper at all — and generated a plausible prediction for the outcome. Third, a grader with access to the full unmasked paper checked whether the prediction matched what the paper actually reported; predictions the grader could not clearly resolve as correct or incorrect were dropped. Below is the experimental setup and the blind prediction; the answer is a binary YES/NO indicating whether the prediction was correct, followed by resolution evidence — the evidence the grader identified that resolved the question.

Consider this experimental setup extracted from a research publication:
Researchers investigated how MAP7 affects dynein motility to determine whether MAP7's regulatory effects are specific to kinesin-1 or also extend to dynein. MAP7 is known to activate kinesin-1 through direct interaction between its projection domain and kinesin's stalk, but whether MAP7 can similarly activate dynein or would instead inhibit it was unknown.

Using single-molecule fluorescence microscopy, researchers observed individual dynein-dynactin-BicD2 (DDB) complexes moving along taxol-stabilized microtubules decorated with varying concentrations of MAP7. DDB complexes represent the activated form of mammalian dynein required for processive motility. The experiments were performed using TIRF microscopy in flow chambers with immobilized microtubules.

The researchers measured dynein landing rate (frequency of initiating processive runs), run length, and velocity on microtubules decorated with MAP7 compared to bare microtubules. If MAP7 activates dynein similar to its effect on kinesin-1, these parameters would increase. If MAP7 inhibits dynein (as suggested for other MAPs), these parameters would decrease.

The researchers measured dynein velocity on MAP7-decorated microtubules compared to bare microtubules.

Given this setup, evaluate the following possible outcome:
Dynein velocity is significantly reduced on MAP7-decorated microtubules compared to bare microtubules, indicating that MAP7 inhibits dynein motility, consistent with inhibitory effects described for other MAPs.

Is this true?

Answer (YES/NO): NO